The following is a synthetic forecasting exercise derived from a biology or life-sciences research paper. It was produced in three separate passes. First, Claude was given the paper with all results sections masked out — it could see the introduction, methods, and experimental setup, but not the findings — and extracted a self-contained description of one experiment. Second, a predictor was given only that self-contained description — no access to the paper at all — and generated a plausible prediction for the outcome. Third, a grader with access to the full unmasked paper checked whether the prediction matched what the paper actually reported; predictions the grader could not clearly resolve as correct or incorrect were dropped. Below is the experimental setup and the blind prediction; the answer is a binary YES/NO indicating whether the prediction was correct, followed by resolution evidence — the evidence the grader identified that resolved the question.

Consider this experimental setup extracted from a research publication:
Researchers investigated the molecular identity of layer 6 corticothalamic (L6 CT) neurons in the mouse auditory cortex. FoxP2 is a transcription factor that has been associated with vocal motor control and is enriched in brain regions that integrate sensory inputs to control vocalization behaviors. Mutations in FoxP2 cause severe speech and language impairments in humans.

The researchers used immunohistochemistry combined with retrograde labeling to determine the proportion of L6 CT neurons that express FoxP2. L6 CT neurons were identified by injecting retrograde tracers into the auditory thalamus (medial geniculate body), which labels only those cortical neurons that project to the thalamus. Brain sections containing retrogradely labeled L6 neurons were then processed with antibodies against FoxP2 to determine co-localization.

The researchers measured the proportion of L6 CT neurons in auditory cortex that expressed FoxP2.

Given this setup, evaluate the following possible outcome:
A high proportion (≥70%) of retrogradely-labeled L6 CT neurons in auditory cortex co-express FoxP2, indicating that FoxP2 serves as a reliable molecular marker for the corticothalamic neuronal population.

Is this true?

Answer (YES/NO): YES